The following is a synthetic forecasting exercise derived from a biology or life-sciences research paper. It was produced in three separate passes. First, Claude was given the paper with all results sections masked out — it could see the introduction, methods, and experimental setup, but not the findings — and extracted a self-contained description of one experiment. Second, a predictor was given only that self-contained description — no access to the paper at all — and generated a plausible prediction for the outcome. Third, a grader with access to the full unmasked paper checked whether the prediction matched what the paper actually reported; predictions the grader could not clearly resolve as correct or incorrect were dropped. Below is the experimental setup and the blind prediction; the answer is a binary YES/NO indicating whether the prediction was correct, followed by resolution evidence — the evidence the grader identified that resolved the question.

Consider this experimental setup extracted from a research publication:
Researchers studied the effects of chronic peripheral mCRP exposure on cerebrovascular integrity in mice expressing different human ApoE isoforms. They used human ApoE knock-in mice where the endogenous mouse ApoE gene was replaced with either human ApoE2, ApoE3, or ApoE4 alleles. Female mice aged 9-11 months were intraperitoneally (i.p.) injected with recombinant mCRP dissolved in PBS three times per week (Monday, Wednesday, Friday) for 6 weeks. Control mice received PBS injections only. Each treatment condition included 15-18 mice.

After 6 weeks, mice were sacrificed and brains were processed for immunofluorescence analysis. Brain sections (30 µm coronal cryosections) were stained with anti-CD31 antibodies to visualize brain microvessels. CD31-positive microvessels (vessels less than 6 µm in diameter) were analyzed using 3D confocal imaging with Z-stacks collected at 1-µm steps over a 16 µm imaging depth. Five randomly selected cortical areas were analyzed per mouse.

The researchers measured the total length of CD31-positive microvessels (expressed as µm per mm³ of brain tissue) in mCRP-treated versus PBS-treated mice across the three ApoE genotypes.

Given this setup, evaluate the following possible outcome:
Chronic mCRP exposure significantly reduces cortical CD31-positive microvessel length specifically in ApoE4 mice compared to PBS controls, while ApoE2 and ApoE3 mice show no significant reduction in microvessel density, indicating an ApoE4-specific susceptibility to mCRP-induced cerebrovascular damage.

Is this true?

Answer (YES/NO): NO